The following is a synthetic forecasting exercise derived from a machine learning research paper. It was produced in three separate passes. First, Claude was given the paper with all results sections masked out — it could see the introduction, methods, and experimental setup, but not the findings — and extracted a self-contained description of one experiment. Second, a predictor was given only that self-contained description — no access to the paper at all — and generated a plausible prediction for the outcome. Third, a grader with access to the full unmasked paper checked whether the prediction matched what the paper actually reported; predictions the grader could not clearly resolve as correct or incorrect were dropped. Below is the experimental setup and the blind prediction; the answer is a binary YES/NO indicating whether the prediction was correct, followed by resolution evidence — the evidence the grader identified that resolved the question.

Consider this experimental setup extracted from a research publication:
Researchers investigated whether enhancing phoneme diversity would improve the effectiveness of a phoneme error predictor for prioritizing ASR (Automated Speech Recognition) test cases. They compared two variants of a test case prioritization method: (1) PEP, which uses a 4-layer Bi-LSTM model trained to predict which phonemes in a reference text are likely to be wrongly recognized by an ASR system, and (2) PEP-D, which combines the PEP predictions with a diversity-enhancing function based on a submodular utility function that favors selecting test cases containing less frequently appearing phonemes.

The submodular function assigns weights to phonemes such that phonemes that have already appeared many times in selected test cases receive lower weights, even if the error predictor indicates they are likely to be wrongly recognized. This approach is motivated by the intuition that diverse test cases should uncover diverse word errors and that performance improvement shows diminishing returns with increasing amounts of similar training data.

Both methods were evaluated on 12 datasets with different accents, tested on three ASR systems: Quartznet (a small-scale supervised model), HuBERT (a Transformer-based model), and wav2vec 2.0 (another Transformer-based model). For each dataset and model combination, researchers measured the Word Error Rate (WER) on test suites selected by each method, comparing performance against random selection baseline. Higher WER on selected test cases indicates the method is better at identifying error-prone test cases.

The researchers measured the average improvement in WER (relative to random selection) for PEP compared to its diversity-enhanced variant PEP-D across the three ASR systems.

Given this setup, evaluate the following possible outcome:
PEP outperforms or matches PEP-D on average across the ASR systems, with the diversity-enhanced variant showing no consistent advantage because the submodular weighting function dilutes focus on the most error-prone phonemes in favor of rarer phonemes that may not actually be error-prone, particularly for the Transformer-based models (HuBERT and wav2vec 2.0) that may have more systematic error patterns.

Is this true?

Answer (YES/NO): YES